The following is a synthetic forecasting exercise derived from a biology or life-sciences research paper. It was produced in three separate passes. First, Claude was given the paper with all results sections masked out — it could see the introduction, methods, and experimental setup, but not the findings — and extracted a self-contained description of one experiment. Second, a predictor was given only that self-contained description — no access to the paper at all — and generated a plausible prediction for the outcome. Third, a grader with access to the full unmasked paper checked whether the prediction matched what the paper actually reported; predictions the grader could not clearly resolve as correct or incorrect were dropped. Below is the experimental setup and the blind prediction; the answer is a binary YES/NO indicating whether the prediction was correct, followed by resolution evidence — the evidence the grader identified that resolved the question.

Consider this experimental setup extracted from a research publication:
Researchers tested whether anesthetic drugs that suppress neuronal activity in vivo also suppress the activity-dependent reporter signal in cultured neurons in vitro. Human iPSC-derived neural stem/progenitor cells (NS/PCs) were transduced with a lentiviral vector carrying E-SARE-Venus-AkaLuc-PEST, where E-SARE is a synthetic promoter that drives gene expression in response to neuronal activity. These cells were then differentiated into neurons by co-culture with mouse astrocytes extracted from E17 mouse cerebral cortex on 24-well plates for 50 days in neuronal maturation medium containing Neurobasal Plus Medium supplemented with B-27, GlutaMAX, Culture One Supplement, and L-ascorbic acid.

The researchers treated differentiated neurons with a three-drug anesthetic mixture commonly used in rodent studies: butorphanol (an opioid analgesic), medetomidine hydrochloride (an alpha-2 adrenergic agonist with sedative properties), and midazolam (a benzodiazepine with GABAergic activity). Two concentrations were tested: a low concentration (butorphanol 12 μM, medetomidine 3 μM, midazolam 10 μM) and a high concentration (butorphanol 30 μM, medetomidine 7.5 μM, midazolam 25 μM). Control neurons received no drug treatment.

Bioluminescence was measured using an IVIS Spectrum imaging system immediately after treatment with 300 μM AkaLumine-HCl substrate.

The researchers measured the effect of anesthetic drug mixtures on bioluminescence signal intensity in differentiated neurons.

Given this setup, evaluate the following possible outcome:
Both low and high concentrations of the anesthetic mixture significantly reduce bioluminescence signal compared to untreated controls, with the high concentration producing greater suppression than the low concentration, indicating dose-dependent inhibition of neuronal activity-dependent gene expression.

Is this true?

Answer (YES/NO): NO